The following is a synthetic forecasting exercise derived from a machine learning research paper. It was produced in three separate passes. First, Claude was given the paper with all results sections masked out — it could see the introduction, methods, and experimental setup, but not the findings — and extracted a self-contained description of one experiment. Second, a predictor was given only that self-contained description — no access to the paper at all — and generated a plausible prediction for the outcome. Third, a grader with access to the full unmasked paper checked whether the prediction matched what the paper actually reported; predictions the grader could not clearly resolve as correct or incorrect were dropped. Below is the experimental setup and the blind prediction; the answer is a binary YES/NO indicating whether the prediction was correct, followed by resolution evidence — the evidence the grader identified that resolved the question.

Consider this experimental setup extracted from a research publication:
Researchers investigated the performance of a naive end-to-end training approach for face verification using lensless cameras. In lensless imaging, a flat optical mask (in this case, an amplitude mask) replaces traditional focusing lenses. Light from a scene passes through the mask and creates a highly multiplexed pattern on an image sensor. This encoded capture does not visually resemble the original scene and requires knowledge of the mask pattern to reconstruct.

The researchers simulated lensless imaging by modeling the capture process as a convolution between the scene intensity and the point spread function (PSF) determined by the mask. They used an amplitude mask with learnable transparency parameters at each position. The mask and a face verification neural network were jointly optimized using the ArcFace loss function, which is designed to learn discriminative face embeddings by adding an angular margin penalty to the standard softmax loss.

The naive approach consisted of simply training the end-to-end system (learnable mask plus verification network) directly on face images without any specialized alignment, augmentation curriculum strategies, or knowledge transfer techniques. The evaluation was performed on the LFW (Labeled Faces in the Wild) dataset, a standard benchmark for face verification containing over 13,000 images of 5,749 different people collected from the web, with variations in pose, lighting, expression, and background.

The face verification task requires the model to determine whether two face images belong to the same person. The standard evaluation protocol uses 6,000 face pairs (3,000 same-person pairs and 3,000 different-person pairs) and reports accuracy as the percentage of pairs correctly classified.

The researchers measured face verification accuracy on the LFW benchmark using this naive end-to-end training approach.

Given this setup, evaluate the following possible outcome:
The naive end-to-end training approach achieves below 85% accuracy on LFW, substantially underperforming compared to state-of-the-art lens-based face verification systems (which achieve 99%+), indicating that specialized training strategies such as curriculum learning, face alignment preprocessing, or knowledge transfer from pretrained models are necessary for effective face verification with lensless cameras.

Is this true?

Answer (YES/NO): YES